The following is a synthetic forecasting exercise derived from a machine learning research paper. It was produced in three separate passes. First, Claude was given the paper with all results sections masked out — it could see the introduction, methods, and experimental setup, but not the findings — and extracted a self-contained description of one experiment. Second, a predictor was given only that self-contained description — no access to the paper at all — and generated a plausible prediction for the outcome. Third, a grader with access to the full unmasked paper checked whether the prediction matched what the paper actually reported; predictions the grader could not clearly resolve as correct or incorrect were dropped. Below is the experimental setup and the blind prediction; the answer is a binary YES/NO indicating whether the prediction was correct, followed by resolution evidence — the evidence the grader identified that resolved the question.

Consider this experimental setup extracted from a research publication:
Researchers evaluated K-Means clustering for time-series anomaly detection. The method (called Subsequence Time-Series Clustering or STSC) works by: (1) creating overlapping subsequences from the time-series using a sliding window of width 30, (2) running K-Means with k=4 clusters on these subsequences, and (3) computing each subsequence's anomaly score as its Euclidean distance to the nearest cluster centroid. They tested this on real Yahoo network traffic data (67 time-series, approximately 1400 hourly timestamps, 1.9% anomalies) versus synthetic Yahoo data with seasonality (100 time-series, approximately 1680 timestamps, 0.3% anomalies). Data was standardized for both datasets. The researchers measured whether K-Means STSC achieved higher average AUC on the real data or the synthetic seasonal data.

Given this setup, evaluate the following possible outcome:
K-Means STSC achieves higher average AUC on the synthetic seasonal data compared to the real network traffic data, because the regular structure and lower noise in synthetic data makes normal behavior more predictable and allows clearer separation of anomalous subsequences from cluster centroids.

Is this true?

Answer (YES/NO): NO